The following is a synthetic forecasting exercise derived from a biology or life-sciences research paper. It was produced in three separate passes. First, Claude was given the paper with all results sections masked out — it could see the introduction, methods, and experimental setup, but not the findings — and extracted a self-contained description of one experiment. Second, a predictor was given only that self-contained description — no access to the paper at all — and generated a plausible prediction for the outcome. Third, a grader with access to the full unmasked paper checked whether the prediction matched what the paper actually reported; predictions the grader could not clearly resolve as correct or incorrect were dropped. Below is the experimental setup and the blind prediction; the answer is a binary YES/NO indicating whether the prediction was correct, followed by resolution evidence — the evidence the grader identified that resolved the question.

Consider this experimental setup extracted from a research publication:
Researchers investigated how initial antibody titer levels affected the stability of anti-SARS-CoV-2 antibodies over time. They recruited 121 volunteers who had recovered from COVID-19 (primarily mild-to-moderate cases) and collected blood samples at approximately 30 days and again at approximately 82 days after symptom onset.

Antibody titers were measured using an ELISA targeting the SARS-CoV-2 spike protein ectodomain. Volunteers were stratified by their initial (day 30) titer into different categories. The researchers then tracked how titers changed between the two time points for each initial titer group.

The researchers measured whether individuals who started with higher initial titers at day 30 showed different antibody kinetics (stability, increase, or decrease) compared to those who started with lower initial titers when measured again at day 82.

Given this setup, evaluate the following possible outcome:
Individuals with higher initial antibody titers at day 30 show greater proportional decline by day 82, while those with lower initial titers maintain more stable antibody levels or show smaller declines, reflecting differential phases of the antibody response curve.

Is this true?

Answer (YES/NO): NO